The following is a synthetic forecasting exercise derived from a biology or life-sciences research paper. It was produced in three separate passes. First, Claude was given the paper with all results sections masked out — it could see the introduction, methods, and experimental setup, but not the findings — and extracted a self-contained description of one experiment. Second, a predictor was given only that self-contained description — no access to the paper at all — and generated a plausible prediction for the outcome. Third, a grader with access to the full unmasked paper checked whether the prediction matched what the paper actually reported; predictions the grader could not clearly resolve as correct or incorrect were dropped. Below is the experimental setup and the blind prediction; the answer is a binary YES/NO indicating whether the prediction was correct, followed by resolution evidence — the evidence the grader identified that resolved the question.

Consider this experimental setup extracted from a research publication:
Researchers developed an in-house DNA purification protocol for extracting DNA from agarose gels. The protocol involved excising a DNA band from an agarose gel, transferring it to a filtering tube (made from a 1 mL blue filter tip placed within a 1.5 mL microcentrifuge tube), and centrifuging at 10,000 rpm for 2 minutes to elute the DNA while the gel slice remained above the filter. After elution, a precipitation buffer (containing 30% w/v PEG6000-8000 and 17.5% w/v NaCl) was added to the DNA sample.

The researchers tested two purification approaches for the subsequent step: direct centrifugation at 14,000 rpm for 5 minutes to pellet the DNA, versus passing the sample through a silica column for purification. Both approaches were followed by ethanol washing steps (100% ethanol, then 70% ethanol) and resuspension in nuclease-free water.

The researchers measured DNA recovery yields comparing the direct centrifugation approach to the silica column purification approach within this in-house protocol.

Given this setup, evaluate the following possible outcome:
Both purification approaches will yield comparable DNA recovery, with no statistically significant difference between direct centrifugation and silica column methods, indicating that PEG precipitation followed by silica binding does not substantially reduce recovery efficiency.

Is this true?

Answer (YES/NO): NO